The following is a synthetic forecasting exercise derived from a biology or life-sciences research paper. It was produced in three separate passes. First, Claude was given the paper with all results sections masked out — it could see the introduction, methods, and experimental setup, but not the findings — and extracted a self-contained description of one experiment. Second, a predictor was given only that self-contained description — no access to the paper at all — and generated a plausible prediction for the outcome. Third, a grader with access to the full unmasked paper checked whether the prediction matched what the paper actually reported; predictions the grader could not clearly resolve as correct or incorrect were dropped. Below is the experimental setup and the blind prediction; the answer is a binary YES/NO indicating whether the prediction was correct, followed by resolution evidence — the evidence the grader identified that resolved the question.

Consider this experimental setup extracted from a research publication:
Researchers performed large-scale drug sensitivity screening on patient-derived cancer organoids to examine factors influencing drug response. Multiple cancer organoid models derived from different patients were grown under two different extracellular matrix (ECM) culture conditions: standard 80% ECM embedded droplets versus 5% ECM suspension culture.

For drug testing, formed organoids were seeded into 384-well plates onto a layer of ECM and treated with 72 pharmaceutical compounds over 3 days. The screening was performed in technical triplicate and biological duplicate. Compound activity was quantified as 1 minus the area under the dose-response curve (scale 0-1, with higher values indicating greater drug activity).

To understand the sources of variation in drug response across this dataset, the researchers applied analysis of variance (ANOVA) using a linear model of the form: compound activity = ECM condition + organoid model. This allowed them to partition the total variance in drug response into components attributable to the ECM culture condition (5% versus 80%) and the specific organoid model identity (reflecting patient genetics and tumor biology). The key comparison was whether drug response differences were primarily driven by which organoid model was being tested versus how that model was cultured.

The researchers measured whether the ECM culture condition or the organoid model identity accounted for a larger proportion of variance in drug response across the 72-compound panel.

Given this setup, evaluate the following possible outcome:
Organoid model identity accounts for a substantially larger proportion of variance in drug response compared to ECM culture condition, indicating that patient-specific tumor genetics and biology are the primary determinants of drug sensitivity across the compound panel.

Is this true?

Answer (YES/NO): YES